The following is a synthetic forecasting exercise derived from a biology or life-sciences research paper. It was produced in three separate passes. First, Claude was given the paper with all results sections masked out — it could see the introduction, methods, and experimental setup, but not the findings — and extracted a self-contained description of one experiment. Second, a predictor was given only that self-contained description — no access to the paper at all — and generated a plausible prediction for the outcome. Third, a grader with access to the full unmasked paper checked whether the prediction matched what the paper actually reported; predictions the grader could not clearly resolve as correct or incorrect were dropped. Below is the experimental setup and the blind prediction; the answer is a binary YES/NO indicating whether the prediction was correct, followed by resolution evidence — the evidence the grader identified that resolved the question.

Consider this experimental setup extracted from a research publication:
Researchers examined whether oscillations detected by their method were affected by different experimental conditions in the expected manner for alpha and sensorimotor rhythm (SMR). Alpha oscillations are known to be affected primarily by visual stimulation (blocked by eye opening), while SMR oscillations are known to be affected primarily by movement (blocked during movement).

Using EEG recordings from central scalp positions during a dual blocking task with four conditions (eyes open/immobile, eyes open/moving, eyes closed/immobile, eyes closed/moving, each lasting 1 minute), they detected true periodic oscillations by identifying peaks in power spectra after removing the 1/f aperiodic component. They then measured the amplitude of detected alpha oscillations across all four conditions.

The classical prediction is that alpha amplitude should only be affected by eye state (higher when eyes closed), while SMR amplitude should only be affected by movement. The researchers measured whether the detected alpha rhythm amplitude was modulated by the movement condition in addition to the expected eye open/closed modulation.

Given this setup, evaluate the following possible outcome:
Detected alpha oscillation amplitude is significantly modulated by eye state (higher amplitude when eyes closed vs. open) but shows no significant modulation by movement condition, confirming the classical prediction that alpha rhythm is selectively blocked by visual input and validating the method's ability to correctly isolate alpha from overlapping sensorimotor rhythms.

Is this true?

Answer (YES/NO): NO